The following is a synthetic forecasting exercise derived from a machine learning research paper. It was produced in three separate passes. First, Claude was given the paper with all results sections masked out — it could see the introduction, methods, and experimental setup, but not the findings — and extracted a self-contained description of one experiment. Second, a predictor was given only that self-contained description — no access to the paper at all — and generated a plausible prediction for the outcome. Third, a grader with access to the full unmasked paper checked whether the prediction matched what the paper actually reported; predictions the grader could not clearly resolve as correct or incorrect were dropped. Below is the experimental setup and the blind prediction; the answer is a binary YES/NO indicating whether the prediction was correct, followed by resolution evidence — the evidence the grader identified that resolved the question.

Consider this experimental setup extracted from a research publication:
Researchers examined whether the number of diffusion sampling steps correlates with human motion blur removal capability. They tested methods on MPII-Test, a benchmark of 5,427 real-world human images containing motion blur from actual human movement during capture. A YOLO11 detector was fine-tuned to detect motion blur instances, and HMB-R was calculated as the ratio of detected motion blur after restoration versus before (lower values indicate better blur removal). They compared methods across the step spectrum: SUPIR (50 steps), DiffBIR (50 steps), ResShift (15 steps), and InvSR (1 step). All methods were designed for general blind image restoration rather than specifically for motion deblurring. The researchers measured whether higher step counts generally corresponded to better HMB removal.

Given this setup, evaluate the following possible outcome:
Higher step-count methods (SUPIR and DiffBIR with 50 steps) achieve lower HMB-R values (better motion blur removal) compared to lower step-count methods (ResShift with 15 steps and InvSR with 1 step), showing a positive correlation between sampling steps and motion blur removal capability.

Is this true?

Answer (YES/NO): NO